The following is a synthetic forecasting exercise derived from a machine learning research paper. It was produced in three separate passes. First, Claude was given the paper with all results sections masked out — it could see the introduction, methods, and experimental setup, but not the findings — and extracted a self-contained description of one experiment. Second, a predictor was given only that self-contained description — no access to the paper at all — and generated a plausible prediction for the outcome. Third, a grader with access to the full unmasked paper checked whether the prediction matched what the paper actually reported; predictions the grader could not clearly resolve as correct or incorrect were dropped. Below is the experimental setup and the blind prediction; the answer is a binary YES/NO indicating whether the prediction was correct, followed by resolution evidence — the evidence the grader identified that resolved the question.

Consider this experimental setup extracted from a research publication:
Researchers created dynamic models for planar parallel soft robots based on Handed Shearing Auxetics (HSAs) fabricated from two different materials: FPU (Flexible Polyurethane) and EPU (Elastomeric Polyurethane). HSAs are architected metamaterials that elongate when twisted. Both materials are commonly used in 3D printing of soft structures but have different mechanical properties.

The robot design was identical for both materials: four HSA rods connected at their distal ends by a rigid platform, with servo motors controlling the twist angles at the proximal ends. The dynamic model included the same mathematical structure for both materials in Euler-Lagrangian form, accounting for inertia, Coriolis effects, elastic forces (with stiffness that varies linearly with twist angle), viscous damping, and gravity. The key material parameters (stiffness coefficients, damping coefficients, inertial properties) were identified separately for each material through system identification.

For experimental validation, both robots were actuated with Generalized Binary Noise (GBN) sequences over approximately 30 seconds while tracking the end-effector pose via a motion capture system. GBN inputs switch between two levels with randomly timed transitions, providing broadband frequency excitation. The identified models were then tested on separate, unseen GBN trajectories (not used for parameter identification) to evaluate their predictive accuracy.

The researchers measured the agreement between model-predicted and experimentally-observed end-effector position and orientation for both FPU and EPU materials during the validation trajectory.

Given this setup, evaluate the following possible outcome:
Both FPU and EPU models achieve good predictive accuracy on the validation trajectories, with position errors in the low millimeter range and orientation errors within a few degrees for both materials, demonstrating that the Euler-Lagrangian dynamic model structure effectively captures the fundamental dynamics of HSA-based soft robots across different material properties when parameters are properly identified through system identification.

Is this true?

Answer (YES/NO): NO